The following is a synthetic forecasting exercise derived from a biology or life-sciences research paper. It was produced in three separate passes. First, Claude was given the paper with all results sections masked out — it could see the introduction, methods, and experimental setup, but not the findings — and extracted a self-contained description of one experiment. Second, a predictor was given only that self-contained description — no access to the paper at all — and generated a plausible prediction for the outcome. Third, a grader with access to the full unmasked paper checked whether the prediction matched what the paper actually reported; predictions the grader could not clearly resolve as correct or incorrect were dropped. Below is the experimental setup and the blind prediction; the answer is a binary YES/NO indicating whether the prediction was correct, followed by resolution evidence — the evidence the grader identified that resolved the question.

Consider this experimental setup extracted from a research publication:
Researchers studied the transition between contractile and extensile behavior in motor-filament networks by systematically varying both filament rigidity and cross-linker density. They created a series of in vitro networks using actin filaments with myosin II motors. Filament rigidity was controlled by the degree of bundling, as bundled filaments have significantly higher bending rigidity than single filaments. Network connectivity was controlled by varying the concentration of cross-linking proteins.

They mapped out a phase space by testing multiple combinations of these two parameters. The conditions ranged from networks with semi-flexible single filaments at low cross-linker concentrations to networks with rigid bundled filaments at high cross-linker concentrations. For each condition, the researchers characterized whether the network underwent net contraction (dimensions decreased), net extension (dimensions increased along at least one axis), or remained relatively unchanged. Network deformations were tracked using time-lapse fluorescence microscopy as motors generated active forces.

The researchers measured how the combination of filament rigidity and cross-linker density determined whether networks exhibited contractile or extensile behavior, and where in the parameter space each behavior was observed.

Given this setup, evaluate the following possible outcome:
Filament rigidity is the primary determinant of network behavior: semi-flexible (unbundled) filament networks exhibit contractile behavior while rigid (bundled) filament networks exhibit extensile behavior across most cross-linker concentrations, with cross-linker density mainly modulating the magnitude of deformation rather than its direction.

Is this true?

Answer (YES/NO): NO